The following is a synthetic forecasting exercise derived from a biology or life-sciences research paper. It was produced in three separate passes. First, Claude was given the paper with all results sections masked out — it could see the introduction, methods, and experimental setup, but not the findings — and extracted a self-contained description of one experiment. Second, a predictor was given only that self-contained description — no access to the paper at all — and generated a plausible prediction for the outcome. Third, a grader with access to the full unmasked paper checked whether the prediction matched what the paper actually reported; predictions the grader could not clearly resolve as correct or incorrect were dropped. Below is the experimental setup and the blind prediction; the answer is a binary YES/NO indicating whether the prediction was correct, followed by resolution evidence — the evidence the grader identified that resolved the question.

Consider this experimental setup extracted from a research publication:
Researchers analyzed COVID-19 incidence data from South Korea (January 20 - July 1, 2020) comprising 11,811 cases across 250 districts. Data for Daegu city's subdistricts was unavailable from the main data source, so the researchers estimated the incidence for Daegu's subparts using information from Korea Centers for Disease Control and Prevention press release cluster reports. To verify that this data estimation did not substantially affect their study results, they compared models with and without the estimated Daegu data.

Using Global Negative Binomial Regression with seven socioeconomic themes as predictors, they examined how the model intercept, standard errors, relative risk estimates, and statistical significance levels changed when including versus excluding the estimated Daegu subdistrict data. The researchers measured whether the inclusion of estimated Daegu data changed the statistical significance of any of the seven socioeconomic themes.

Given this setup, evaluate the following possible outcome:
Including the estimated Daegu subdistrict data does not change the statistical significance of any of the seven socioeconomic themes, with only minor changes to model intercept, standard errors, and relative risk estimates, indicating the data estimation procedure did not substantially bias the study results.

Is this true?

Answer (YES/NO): NO